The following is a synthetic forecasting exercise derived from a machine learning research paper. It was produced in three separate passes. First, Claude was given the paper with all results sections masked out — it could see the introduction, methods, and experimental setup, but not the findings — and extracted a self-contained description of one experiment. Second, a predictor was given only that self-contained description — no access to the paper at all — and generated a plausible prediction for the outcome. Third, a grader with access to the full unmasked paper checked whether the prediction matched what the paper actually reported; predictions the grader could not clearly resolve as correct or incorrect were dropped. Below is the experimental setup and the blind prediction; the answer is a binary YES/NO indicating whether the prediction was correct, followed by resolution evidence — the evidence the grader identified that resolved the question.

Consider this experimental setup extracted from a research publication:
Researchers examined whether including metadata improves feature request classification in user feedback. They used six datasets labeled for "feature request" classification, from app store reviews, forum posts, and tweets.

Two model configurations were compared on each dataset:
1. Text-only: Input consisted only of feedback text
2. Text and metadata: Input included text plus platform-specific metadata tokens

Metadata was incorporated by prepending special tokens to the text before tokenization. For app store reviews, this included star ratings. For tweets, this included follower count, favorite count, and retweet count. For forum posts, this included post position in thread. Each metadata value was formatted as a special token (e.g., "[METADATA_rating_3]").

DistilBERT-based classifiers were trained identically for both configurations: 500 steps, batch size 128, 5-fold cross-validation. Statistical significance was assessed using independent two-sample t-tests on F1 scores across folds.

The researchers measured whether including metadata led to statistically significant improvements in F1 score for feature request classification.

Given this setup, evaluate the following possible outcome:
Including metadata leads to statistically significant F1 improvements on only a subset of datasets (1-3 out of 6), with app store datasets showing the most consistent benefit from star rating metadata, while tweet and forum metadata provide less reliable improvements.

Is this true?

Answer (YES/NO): NO